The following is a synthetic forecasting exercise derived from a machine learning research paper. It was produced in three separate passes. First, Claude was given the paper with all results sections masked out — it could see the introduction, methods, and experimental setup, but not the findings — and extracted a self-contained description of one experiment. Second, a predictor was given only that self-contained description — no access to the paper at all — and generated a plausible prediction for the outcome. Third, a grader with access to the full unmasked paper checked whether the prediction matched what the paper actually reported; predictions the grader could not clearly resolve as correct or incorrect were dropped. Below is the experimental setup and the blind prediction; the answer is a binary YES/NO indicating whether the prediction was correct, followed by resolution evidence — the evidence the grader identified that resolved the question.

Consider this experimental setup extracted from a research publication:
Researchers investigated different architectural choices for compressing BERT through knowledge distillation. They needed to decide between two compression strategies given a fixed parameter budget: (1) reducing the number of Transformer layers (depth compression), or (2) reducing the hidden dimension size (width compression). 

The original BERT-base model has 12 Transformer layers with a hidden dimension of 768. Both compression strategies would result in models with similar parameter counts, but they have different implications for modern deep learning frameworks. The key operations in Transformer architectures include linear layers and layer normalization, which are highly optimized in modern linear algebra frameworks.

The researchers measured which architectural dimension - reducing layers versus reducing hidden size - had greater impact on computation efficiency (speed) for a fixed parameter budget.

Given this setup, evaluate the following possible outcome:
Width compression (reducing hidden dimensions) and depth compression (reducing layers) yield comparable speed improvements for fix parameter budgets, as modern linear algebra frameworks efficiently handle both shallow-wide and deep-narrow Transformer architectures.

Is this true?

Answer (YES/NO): NO